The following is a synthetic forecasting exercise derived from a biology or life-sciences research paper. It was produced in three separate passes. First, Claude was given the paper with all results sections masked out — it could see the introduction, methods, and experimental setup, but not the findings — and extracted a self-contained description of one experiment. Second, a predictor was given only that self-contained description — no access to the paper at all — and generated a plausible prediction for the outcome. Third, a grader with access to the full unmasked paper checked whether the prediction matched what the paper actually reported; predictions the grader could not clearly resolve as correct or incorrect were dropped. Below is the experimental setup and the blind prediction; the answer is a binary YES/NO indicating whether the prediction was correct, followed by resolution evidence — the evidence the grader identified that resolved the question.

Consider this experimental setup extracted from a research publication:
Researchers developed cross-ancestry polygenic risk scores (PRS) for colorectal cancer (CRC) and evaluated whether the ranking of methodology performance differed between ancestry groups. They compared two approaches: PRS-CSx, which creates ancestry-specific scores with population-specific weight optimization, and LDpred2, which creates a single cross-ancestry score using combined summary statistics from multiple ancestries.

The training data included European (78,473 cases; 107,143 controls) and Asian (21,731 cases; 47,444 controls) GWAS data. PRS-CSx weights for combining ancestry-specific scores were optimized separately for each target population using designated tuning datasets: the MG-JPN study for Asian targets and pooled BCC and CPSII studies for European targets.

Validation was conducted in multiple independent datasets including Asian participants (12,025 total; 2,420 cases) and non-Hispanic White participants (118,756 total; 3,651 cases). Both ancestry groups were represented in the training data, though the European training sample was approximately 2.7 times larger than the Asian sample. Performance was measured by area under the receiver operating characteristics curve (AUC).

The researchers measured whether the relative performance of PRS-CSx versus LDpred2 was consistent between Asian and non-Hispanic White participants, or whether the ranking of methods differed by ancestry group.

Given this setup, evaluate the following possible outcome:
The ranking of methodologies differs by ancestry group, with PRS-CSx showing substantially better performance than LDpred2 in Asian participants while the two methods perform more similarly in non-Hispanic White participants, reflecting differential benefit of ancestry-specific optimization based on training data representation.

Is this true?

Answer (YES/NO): NO